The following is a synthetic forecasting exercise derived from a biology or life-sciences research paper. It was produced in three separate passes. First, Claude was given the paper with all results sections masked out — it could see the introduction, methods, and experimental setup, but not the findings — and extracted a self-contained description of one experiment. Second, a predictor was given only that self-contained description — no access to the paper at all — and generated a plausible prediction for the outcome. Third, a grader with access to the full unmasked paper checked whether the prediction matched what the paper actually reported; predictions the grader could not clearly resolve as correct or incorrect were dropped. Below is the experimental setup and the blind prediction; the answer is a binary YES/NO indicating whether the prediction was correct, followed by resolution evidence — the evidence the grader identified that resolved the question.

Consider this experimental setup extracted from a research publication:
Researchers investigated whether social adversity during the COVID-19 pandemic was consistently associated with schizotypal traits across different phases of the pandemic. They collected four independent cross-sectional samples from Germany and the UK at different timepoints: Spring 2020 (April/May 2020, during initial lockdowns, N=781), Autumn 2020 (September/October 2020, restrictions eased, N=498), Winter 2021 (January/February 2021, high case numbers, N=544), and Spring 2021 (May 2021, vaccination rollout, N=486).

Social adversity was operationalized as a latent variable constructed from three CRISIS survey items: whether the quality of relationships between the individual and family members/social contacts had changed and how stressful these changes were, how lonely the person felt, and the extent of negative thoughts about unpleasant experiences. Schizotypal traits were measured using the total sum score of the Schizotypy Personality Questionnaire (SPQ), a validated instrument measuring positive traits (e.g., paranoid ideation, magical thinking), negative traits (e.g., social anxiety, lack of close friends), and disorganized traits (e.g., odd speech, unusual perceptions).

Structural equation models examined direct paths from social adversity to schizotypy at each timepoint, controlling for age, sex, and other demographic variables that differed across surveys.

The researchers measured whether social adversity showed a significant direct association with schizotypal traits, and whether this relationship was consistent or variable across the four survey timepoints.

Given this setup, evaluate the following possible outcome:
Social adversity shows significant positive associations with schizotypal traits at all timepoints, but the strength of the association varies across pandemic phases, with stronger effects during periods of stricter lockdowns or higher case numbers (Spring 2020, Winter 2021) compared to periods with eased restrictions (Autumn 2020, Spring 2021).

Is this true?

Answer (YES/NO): NO